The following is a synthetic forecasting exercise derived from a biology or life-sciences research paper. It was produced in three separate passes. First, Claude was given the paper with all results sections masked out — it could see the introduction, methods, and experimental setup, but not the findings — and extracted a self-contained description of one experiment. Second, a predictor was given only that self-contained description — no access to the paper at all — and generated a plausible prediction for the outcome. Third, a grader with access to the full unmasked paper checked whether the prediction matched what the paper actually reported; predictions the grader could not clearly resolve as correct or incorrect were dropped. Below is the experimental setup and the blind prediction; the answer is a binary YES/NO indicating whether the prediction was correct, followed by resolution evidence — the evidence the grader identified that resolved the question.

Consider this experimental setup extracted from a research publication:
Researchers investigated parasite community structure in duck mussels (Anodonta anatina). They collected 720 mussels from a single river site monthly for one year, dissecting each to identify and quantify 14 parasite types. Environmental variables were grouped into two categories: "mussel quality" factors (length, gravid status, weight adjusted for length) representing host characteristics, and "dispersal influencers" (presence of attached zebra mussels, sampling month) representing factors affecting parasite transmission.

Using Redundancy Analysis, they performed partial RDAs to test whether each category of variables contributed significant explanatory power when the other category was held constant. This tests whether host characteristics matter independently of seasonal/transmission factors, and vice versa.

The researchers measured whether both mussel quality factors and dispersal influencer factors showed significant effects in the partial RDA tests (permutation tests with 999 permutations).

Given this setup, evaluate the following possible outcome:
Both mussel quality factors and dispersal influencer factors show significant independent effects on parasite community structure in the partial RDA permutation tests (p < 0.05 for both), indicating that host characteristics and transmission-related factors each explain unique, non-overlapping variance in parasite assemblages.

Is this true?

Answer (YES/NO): YES